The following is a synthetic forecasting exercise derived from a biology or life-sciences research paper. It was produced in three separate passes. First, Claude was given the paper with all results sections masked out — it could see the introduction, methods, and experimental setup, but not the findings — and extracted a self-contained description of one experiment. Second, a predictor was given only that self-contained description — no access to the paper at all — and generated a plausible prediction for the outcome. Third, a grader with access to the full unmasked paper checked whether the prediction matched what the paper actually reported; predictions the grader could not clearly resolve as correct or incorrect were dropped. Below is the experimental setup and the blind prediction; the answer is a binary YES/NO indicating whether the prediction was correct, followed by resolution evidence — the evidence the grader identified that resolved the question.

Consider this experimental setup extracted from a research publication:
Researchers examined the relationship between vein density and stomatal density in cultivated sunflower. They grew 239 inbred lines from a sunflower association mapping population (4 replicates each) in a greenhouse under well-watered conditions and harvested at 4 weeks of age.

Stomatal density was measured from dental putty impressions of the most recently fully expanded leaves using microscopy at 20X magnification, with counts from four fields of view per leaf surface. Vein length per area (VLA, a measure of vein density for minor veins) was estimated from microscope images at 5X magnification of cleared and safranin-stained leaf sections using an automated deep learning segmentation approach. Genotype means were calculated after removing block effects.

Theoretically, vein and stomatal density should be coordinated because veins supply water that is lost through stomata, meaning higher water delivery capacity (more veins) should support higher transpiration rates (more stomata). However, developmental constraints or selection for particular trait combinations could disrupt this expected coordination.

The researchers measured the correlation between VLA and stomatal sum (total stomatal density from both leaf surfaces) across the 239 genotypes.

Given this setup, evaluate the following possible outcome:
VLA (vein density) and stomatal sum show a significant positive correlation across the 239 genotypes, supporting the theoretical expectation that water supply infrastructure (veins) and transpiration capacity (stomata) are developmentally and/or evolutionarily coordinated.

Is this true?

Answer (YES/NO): YES